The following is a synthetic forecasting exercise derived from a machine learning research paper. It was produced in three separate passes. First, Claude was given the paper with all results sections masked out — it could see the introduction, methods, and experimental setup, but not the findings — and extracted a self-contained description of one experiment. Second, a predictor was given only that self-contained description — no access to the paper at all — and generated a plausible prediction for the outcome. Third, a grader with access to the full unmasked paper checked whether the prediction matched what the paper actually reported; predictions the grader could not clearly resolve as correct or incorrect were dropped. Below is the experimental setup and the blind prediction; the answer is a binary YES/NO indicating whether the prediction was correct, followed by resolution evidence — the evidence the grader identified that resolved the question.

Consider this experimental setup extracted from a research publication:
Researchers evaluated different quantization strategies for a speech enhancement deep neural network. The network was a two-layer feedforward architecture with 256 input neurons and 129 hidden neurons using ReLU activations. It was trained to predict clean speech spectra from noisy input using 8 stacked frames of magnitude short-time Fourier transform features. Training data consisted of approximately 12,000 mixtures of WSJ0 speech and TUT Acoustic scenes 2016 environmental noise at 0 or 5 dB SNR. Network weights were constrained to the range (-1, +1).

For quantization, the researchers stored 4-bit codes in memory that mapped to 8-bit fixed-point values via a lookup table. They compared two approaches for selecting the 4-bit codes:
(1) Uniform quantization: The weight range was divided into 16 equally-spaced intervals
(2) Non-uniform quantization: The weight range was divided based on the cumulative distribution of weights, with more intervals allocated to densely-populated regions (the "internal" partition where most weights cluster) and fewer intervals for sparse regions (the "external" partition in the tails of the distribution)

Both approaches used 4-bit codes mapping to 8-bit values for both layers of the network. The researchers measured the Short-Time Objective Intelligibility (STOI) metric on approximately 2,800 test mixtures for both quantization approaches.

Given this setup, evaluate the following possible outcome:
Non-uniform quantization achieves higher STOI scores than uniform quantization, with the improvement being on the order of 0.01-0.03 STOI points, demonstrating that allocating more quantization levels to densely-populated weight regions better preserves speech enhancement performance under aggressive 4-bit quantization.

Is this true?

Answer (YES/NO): NO